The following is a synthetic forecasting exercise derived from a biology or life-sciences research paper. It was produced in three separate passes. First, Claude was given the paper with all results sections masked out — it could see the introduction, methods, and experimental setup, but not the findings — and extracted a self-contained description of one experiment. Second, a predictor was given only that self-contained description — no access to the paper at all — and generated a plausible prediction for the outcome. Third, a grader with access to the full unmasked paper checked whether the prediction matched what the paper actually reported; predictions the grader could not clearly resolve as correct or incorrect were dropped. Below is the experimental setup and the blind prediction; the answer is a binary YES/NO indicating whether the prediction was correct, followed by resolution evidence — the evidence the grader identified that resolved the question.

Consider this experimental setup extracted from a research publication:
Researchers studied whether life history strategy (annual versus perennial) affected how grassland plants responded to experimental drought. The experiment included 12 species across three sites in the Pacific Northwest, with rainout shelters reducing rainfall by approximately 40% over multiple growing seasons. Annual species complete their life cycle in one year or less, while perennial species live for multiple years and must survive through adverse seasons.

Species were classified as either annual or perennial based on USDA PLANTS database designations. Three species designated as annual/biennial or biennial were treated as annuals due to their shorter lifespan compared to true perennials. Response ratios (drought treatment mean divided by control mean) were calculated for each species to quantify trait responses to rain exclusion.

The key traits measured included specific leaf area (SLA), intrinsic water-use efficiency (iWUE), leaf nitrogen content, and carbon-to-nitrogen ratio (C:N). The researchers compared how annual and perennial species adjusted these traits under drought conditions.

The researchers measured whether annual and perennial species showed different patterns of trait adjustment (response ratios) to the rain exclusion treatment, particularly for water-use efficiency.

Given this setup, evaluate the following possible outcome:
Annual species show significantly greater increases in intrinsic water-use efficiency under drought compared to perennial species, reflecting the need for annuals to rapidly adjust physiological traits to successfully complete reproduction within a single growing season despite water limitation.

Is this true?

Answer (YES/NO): NO